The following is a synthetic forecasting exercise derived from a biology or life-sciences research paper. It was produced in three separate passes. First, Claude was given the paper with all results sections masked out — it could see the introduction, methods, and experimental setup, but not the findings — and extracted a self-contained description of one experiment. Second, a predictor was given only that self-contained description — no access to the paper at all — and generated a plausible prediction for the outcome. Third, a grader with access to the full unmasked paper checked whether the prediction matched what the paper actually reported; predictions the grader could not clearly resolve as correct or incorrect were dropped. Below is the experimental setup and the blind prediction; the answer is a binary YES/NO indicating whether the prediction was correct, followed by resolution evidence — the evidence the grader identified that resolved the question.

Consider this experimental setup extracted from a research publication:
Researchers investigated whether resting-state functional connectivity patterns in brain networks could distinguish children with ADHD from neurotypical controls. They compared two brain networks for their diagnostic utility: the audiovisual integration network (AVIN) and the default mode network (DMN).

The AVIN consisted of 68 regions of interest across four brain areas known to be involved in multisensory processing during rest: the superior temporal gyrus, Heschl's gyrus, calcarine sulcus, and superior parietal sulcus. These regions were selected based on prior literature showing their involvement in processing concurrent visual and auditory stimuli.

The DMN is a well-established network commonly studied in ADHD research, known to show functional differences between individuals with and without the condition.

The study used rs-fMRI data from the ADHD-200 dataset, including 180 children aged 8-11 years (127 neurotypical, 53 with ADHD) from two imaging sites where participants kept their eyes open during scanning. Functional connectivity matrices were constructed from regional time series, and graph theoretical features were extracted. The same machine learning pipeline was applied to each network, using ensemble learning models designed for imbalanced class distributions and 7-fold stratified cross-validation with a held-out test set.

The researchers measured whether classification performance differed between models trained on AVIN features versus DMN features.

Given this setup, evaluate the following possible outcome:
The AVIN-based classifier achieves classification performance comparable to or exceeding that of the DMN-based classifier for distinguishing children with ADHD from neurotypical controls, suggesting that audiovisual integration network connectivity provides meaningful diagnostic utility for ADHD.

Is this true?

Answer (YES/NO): YES